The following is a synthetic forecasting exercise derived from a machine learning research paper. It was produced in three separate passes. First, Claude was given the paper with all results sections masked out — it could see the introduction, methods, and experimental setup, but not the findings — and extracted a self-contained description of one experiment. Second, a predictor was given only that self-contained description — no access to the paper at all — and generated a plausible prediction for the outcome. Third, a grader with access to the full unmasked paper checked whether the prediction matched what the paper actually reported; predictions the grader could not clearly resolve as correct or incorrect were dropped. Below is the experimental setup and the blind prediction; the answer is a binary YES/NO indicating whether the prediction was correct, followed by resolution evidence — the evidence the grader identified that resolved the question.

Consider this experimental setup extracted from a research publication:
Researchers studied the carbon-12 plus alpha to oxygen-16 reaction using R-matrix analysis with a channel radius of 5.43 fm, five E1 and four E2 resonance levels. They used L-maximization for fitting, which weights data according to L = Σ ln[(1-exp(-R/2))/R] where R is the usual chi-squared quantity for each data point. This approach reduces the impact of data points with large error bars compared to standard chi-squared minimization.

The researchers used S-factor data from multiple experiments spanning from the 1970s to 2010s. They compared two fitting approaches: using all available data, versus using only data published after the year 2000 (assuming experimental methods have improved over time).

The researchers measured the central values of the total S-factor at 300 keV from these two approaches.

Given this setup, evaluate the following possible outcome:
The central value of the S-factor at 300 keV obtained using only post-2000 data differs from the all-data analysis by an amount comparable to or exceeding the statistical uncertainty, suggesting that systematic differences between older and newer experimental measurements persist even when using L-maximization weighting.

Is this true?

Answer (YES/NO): NO